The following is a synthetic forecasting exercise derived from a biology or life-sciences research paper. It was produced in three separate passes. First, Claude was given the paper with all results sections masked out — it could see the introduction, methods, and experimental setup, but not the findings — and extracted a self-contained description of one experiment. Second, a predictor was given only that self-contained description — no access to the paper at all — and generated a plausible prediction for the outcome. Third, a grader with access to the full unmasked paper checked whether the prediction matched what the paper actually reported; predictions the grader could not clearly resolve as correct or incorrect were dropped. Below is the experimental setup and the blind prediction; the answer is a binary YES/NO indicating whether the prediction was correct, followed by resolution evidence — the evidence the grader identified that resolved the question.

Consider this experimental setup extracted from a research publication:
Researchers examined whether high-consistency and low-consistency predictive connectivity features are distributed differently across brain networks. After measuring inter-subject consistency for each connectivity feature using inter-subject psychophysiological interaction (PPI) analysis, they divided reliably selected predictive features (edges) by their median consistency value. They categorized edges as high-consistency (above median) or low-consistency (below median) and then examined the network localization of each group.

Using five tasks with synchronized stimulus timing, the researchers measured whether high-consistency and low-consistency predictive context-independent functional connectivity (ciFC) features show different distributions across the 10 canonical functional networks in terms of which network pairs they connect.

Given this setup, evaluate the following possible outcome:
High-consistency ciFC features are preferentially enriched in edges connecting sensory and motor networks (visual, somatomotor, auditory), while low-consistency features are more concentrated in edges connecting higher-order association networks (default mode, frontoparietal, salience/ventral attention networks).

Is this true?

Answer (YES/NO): NO